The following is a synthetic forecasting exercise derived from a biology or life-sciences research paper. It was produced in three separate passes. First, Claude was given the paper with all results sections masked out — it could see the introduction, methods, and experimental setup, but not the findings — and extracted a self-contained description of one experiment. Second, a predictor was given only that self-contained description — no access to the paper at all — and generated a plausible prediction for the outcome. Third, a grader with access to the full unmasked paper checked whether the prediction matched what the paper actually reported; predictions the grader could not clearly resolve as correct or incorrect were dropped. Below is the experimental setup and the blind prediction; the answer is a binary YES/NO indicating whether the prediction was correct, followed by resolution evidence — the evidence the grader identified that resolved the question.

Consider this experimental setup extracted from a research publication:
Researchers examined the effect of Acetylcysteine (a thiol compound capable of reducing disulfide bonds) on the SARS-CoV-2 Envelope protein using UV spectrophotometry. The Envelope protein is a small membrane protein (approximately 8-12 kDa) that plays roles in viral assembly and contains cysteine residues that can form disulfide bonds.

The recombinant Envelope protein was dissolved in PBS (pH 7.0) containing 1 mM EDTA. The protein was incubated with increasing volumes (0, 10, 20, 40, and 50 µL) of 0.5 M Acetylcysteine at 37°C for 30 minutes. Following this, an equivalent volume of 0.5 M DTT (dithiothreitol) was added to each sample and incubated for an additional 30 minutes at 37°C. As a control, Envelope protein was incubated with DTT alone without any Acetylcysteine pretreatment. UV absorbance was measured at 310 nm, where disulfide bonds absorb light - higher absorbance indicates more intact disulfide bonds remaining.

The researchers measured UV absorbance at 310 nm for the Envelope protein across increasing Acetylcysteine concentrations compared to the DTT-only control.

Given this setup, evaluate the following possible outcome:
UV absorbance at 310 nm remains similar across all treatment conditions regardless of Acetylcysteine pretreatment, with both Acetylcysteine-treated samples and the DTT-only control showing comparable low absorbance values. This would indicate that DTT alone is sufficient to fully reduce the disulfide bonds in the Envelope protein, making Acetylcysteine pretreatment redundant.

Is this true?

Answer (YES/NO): NO